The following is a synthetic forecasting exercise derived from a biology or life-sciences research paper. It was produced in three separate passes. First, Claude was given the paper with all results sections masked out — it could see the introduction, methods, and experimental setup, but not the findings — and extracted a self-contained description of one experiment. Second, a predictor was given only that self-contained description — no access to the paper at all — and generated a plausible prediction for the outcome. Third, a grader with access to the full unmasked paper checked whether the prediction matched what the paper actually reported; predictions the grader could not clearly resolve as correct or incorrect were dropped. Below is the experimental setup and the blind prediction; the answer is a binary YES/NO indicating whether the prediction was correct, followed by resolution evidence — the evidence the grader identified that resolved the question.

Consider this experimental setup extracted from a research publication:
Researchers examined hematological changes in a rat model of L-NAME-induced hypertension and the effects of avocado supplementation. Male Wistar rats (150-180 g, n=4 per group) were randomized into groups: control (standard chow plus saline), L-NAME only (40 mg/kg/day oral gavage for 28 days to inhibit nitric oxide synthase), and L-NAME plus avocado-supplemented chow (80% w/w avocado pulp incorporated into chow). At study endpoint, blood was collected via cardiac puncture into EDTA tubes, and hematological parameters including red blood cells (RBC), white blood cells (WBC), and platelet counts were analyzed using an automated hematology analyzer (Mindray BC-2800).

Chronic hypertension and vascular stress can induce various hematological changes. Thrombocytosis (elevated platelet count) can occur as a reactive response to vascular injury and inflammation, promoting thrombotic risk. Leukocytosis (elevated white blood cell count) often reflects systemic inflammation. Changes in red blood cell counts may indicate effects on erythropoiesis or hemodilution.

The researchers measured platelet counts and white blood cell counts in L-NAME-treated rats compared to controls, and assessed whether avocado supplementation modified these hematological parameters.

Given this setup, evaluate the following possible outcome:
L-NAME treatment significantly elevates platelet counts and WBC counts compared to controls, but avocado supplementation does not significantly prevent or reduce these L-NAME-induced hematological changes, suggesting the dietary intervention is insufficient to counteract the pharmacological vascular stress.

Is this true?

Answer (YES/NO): NO